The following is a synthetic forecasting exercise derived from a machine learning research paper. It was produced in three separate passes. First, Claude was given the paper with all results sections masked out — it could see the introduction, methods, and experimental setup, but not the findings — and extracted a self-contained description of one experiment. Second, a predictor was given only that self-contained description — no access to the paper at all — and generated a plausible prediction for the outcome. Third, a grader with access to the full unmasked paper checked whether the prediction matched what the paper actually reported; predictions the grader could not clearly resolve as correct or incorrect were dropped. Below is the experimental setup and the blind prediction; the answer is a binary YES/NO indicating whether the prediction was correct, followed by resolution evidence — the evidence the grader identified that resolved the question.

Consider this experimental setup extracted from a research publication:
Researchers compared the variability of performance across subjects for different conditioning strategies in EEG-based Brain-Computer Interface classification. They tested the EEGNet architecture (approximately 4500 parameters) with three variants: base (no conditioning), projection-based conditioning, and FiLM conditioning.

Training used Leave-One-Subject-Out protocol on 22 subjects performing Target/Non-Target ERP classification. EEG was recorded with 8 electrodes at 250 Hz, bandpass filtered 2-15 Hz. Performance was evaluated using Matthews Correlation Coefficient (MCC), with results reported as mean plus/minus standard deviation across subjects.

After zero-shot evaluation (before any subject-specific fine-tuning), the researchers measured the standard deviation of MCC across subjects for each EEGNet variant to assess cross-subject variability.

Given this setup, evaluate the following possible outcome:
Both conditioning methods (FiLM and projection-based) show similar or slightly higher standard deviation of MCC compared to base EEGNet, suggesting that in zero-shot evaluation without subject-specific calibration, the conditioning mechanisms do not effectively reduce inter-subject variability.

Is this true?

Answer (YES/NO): YES